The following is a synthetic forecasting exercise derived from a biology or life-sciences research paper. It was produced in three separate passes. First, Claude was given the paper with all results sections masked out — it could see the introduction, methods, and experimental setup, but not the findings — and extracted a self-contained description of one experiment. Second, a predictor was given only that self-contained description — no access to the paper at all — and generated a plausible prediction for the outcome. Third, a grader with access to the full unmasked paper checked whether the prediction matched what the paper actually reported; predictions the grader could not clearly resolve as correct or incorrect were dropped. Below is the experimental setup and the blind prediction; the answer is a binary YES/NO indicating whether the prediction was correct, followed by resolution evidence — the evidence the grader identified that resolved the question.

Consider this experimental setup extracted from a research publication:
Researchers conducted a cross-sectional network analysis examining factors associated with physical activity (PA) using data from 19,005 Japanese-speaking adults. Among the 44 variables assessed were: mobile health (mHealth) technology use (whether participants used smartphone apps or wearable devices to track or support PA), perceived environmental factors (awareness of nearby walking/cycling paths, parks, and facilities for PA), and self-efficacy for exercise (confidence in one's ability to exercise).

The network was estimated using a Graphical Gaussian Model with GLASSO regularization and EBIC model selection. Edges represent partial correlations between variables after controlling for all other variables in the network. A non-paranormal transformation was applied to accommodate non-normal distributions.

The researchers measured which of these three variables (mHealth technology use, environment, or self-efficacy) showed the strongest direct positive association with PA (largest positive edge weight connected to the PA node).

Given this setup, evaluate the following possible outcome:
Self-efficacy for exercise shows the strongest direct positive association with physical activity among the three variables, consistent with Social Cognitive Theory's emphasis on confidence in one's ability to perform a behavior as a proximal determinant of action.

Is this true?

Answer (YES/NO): NO